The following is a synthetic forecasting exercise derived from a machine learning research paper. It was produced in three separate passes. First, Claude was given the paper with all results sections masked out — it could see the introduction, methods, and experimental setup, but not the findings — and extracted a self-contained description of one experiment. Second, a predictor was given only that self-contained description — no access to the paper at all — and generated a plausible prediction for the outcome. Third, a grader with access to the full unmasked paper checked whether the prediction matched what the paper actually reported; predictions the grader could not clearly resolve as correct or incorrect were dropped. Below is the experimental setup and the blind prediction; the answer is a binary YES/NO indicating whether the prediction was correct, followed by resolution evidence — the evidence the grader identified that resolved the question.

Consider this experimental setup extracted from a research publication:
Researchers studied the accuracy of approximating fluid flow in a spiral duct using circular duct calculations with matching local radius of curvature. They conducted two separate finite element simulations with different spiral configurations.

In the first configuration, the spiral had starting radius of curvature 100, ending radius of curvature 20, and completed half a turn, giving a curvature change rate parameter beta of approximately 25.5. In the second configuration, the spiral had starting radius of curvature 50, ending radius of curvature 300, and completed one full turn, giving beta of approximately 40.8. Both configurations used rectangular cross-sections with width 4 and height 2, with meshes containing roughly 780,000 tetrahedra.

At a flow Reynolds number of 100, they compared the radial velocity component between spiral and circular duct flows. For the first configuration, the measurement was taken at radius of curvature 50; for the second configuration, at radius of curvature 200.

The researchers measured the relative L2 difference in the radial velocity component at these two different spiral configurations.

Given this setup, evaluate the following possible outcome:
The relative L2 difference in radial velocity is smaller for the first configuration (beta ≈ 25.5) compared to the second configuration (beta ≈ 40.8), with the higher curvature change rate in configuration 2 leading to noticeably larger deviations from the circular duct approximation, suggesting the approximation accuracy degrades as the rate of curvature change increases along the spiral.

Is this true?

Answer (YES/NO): NO